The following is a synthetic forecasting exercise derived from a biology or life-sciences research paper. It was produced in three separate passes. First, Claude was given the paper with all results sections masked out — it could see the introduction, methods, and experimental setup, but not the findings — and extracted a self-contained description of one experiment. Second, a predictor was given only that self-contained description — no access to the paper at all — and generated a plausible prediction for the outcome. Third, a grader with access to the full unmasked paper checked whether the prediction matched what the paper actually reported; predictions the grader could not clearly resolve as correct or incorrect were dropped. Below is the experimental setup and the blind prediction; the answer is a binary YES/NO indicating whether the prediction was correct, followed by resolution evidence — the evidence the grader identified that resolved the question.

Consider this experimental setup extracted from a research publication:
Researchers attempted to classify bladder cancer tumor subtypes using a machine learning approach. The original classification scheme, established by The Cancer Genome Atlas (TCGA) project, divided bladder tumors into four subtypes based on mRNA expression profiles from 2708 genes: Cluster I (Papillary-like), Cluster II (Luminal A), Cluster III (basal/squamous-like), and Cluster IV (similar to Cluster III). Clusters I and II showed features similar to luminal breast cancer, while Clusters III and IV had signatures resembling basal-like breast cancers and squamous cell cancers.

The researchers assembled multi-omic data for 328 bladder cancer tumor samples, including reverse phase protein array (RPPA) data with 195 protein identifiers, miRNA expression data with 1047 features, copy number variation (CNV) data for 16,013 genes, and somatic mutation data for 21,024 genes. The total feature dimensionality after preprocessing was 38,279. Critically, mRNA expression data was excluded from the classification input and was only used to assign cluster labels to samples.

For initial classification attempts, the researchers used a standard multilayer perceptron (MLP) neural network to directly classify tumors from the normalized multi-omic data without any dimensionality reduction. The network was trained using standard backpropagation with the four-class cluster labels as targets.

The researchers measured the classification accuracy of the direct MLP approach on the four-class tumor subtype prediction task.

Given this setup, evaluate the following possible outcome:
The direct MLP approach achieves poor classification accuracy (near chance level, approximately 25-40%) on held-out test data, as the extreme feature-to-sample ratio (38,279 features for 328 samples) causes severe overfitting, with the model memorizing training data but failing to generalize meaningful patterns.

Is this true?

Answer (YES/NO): YES